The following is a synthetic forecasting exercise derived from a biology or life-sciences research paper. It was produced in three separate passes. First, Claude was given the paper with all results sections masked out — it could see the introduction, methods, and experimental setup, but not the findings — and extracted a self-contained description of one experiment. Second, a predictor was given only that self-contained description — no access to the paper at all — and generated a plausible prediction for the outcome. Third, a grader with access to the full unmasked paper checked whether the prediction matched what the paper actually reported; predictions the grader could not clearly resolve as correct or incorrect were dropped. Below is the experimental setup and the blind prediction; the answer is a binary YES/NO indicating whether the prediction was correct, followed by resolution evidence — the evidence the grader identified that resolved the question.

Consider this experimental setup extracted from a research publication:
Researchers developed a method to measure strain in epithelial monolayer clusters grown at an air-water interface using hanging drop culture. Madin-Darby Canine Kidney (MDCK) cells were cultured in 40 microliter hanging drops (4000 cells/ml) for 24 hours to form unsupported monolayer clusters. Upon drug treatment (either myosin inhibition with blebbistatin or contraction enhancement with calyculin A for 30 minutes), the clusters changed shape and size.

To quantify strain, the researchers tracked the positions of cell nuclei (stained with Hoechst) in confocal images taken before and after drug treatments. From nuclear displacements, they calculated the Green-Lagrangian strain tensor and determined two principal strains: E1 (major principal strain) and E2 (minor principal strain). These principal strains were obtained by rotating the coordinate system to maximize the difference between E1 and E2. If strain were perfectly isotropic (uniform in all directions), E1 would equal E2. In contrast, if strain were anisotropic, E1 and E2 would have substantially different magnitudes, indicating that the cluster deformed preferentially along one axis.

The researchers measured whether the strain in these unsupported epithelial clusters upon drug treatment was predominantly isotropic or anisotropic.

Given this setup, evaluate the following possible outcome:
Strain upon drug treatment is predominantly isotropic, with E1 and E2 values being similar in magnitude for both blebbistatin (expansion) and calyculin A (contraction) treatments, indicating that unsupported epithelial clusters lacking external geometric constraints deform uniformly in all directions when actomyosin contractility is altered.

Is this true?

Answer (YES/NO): NO